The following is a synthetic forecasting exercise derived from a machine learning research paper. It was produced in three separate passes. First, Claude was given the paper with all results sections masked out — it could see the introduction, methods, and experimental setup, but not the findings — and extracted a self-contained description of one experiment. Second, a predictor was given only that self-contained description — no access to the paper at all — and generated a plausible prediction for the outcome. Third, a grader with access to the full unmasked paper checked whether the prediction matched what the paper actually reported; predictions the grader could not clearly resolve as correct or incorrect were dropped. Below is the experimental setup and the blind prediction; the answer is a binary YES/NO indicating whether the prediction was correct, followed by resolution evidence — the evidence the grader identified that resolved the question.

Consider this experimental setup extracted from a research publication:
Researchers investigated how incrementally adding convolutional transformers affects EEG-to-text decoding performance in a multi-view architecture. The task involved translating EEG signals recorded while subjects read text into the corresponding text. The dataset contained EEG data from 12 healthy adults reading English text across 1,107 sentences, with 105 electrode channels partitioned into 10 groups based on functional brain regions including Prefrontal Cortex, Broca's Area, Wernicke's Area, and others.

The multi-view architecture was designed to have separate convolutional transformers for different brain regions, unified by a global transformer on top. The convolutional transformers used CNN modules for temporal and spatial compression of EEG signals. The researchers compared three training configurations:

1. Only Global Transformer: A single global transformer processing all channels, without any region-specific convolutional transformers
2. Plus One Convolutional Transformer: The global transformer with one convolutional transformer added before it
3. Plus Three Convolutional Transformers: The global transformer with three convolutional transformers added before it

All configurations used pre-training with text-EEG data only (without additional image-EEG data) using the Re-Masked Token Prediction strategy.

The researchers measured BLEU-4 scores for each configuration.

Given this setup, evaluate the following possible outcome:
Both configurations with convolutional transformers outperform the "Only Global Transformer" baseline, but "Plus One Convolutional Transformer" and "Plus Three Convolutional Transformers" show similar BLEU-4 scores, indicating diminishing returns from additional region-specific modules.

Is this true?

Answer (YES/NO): NO